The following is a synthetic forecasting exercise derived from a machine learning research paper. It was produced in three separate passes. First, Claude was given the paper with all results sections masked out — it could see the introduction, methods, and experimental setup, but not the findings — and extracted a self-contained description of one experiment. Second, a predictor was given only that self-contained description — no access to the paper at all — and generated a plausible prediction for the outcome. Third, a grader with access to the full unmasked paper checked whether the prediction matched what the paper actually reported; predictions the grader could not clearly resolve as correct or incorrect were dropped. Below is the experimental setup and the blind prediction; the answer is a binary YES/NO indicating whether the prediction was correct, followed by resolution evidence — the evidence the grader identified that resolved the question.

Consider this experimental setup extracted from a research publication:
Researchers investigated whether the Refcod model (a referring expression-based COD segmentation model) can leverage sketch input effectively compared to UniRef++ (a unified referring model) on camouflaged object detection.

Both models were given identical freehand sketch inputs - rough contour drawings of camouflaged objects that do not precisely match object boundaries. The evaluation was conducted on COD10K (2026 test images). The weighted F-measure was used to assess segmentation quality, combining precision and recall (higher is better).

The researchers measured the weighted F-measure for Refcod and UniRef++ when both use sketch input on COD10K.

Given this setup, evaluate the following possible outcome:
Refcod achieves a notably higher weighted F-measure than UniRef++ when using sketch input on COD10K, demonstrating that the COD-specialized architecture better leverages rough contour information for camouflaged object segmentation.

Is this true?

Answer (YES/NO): NO